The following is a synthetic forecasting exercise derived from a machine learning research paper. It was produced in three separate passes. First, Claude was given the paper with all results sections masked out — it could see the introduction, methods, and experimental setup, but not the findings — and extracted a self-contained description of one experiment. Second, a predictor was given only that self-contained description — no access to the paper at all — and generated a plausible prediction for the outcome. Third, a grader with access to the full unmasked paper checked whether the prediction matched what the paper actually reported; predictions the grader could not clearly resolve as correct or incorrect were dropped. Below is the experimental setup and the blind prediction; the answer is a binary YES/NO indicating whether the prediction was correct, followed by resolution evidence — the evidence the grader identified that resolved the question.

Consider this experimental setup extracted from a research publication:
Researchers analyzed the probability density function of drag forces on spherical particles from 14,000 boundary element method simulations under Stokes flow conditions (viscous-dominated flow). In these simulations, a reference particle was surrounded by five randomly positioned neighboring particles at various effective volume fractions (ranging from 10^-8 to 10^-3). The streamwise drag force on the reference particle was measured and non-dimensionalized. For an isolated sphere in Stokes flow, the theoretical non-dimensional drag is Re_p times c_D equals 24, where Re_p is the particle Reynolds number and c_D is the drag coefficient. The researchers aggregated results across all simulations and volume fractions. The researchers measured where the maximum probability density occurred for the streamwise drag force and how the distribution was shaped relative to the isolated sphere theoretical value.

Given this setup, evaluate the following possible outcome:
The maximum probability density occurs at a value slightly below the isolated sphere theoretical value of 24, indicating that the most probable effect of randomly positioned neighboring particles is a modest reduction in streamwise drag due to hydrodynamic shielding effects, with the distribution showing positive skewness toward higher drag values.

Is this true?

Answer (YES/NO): NO